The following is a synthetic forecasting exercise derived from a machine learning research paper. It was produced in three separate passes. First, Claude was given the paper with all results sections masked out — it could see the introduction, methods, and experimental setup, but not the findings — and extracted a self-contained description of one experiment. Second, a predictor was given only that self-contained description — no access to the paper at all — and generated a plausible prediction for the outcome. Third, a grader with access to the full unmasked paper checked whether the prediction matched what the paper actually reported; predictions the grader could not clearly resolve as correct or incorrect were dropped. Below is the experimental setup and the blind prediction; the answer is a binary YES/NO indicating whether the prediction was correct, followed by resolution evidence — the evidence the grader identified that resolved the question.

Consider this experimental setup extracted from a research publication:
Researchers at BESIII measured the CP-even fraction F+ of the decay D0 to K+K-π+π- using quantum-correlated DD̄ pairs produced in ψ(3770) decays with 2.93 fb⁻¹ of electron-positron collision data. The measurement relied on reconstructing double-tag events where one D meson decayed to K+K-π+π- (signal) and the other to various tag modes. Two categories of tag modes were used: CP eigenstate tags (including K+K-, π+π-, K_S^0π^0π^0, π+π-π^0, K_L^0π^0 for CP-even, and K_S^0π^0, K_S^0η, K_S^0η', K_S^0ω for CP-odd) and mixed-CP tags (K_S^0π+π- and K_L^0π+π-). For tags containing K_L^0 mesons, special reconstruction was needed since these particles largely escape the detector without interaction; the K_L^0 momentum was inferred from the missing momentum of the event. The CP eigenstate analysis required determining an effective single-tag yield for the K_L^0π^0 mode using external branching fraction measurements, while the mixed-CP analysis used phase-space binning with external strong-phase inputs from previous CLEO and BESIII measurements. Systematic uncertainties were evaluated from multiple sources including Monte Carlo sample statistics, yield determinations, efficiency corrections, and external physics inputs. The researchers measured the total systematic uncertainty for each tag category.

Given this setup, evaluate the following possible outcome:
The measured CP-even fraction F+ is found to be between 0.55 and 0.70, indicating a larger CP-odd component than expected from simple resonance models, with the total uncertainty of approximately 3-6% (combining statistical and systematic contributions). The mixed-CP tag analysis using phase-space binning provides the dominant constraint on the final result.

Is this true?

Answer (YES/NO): NO